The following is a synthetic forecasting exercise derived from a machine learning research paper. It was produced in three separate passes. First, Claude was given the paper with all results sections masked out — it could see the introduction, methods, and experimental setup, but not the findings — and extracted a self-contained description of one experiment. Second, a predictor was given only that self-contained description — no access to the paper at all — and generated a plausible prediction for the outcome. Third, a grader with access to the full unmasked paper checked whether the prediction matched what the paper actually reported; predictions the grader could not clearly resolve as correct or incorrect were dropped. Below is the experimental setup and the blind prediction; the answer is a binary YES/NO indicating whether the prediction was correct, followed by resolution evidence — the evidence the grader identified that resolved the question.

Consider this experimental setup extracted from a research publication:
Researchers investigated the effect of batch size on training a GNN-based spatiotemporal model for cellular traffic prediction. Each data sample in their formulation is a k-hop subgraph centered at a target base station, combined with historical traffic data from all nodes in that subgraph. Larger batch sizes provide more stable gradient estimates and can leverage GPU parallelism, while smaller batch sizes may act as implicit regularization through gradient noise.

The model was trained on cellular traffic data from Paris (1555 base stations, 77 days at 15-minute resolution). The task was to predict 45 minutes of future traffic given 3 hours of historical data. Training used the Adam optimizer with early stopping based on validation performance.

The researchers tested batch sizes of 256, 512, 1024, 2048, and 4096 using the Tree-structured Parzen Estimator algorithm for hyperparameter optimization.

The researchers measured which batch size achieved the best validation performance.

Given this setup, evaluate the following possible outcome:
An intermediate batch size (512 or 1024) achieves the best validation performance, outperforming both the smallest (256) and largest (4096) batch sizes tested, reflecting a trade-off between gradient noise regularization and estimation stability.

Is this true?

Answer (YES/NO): NO